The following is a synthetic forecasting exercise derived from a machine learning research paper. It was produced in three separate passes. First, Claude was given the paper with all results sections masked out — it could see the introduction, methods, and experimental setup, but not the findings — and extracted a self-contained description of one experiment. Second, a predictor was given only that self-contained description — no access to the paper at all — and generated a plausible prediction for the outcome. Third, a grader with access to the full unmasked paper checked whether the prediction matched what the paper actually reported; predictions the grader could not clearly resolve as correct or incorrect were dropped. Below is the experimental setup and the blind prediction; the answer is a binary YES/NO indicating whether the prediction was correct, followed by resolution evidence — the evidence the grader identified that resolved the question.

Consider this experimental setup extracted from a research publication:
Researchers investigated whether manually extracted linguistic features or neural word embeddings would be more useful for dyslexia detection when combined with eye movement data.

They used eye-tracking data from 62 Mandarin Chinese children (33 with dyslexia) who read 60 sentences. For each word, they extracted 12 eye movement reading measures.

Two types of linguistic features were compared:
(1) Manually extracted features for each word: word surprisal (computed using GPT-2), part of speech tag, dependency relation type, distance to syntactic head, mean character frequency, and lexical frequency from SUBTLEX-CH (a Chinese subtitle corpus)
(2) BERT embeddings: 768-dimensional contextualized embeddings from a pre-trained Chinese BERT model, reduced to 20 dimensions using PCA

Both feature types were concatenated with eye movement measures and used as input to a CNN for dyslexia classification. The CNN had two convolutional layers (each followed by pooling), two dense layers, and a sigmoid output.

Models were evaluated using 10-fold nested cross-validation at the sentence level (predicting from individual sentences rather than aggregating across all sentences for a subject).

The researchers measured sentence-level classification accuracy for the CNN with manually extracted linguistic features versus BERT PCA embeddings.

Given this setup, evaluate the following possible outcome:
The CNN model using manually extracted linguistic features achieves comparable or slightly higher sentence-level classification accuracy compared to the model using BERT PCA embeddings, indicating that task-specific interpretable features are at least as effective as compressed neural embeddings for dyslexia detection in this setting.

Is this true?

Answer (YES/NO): YES